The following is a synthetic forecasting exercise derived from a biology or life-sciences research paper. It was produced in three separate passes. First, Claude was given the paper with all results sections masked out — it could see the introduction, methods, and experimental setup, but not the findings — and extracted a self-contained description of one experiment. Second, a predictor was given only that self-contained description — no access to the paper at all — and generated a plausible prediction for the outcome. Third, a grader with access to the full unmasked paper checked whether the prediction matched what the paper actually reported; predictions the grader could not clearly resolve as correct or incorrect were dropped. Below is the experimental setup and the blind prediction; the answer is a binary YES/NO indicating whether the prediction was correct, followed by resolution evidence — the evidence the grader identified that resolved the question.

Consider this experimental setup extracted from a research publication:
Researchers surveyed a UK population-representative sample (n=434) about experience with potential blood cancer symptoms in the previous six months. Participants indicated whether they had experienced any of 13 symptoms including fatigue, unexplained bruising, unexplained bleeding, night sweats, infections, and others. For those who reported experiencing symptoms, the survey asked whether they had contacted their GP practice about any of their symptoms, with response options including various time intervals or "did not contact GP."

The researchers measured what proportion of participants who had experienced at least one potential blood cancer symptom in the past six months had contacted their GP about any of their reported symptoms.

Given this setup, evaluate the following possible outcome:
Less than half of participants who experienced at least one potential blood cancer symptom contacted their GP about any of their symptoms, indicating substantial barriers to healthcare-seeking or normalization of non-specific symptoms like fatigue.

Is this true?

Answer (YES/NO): NO